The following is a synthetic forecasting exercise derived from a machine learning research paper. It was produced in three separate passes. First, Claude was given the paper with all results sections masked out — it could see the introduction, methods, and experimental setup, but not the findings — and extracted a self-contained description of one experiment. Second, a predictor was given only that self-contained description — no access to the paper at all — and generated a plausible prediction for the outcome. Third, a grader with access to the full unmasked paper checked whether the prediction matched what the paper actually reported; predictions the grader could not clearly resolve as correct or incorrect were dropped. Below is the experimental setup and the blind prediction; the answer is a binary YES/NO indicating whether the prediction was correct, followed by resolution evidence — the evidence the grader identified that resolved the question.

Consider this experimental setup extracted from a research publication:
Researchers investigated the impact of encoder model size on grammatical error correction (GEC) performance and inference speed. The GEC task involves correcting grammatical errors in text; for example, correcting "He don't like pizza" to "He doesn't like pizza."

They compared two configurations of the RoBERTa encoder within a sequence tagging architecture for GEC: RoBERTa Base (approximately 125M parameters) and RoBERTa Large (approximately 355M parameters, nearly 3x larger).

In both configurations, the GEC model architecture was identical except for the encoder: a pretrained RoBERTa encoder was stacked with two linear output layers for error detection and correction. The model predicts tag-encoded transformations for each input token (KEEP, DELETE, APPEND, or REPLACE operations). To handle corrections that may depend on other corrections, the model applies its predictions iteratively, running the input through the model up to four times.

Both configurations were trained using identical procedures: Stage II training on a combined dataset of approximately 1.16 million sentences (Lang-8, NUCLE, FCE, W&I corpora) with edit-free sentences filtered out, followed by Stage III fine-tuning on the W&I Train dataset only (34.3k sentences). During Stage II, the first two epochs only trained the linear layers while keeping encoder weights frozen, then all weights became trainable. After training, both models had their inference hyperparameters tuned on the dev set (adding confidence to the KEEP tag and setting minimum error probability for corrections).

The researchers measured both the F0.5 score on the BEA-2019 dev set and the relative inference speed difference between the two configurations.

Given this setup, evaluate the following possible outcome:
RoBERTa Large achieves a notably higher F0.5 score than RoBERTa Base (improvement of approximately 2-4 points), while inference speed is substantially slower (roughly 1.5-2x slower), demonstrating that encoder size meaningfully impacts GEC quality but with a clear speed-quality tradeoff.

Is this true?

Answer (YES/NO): NO